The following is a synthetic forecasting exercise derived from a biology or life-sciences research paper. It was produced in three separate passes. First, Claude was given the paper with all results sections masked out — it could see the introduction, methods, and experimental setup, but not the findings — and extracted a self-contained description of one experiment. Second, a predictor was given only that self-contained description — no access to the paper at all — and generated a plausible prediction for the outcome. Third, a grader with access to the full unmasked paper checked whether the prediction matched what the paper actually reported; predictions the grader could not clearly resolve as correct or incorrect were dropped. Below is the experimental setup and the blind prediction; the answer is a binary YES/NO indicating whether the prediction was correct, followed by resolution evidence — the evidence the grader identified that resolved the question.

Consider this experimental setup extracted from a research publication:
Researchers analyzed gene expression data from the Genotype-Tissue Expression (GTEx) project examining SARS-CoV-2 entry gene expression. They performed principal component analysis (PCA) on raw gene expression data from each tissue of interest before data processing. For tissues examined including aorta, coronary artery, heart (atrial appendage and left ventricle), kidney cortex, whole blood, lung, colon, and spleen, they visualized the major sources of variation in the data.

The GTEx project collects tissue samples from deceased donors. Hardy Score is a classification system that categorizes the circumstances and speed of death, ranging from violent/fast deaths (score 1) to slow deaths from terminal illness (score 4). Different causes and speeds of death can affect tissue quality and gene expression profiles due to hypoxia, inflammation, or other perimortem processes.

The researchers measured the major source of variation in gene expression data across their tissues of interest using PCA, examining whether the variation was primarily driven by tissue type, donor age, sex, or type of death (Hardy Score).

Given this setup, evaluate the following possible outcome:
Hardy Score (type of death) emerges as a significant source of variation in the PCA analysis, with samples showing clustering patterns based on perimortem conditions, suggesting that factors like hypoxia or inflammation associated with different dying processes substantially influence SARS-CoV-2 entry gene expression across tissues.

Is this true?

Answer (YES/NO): YES